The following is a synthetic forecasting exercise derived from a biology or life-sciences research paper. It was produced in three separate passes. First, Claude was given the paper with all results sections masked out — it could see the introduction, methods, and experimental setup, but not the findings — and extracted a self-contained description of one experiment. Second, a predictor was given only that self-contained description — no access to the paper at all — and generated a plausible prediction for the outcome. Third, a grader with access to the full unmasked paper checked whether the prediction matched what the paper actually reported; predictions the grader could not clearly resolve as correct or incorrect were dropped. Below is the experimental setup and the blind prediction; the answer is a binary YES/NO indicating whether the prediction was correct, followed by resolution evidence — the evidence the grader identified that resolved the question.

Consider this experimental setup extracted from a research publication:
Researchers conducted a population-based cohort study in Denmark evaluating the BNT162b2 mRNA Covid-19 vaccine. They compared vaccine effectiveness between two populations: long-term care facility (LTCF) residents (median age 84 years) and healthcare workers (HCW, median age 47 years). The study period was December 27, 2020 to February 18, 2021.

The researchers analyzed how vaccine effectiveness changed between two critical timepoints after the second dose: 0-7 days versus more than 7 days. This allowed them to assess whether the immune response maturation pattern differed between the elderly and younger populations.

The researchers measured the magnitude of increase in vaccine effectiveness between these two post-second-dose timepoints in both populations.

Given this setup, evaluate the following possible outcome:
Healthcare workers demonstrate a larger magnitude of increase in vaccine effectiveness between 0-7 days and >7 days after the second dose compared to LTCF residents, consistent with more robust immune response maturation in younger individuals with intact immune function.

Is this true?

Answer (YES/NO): YES